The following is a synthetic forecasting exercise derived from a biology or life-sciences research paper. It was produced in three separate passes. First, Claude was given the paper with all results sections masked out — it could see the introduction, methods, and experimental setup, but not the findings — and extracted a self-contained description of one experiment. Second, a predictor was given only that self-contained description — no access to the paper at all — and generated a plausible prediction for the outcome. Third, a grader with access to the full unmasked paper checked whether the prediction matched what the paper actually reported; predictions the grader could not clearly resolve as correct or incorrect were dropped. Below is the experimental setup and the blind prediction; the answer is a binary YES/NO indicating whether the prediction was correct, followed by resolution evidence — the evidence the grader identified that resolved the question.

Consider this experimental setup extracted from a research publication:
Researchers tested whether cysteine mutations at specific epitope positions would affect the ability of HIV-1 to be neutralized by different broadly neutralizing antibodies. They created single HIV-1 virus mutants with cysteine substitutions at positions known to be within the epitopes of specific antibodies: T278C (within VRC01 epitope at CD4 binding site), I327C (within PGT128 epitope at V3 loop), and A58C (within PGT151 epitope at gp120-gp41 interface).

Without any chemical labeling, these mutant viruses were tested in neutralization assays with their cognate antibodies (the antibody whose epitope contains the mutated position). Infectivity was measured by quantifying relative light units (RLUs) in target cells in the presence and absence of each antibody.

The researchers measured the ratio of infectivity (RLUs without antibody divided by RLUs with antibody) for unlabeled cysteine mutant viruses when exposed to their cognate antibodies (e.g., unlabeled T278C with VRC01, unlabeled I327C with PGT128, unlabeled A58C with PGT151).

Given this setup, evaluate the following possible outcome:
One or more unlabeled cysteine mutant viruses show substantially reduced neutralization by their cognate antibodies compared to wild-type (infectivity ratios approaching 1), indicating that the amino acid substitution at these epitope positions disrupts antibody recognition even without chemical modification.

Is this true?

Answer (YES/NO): NO